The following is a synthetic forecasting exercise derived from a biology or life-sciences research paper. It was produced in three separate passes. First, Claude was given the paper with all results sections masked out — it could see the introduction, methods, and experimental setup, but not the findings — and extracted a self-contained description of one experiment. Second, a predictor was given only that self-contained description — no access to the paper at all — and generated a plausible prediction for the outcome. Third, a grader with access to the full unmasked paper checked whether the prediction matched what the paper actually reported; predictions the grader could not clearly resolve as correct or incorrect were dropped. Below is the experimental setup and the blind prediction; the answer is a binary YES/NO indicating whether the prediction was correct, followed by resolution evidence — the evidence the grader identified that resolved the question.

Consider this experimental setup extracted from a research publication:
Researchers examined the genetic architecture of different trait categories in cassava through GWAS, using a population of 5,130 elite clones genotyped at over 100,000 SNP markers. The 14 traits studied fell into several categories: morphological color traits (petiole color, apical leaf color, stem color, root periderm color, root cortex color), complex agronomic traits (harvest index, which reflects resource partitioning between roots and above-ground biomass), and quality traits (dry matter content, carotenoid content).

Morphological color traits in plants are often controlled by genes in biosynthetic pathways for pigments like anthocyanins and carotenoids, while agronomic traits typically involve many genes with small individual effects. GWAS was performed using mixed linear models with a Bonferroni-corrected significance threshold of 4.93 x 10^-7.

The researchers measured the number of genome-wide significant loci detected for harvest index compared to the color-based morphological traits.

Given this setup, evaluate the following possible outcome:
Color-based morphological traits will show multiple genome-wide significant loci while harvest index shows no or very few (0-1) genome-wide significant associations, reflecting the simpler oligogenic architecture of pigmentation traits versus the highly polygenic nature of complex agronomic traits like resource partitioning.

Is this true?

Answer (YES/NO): NO